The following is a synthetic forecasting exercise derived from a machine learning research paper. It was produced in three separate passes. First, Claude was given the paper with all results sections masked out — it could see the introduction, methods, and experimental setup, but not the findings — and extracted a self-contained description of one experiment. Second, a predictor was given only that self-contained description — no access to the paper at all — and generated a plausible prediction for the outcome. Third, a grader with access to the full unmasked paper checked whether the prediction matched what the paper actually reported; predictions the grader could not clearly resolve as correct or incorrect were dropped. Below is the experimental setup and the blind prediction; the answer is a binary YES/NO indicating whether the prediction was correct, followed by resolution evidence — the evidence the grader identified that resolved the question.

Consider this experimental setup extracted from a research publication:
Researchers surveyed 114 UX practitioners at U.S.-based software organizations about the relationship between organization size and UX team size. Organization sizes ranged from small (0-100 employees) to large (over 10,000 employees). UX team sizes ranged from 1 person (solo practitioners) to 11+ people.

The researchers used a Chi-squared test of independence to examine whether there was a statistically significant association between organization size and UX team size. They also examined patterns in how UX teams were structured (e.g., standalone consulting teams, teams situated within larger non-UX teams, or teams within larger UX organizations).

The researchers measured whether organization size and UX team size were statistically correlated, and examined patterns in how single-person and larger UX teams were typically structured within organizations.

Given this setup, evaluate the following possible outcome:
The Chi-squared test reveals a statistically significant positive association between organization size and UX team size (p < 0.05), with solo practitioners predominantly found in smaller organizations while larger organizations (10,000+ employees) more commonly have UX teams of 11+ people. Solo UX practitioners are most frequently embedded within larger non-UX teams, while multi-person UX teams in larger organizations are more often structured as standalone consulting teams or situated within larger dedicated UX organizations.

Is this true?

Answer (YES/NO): NO